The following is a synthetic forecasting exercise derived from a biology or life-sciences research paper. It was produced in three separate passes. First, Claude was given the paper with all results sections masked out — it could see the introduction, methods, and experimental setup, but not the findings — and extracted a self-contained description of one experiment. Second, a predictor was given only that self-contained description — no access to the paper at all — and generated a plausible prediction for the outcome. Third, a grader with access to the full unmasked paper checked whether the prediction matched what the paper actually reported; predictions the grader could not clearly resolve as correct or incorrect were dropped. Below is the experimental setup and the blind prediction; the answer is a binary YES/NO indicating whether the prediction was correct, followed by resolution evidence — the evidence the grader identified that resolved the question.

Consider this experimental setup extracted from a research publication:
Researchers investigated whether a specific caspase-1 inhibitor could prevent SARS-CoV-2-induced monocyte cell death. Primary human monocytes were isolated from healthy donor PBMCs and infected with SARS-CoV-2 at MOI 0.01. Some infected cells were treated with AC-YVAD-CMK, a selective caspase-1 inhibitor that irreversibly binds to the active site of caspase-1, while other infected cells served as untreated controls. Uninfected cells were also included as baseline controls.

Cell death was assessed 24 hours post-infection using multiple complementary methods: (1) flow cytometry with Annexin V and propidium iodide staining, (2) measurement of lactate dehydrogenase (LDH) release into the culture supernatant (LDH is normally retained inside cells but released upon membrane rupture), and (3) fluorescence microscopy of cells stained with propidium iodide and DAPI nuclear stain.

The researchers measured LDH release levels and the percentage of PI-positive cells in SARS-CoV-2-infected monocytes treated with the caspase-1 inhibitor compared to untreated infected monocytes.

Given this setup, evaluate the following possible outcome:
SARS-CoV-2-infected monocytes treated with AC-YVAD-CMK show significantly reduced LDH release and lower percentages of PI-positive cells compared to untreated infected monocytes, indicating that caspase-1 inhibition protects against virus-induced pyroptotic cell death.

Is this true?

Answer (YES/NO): YES